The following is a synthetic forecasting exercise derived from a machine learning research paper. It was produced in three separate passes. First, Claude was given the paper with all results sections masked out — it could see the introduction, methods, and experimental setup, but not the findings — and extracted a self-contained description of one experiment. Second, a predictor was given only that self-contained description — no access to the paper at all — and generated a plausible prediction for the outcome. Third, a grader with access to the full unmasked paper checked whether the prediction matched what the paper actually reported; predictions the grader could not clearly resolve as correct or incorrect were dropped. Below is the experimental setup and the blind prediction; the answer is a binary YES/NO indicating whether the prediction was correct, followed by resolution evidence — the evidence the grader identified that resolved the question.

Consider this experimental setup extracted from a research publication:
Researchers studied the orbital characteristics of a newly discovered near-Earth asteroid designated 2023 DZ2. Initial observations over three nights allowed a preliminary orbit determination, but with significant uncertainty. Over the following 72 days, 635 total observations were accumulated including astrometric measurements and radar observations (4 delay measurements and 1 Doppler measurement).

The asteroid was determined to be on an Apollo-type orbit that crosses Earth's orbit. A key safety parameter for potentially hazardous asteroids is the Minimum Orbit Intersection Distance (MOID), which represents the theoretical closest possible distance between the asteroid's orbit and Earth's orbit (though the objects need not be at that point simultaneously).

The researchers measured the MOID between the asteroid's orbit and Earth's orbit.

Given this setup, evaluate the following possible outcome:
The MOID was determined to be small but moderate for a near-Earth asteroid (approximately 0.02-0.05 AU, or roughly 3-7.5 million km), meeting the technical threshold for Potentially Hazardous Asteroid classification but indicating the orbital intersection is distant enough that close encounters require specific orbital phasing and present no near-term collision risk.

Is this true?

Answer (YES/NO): NO